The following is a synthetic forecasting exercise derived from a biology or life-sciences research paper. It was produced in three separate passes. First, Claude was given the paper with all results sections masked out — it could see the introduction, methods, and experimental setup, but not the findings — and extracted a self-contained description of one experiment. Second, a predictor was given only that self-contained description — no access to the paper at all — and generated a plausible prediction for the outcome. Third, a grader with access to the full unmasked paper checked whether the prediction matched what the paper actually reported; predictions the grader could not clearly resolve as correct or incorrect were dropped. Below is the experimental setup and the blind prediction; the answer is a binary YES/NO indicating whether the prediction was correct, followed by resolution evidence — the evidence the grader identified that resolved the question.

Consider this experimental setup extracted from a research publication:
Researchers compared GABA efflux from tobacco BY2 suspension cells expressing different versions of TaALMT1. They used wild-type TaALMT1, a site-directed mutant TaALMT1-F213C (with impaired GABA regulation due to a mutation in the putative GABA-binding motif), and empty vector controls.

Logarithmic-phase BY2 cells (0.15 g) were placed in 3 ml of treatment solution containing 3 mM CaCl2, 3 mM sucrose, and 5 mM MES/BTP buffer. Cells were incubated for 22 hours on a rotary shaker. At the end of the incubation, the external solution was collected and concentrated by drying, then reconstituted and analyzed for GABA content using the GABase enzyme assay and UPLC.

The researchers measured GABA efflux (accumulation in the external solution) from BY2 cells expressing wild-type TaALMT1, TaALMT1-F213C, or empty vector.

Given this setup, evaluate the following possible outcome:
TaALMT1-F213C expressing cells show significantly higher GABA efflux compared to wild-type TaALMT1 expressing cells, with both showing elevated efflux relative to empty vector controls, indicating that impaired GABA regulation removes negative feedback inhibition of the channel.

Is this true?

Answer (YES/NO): NO